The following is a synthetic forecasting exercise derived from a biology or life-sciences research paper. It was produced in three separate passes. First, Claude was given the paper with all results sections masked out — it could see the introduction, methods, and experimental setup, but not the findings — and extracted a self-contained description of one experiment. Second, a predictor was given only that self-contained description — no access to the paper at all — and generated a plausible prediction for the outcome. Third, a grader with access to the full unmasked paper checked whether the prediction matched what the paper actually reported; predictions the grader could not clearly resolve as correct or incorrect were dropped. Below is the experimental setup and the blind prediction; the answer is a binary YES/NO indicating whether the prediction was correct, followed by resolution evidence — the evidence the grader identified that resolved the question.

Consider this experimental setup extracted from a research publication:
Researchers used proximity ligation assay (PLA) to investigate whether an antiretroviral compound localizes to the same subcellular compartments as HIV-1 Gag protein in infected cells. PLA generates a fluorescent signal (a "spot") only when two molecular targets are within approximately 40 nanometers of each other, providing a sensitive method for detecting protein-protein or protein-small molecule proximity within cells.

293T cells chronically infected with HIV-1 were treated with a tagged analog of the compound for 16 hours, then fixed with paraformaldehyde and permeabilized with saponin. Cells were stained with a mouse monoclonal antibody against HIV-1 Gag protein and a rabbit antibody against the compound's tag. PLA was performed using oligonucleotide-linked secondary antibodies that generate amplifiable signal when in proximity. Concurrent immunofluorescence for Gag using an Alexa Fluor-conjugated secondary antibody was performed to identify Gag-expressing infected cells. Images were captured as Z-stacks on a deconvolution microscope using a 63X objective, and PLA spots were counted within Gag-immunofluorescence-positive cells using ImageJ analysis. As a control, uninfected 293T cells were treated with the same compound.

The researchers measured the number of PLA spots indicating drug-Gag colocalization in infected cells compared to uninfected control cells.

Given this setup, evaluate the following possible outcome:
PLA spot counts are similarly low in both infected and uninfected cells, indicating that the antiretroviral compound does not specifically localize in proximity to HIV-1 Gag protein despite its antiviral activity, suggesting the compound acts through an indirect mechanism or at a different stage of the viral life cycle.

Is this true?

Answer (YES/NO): NO